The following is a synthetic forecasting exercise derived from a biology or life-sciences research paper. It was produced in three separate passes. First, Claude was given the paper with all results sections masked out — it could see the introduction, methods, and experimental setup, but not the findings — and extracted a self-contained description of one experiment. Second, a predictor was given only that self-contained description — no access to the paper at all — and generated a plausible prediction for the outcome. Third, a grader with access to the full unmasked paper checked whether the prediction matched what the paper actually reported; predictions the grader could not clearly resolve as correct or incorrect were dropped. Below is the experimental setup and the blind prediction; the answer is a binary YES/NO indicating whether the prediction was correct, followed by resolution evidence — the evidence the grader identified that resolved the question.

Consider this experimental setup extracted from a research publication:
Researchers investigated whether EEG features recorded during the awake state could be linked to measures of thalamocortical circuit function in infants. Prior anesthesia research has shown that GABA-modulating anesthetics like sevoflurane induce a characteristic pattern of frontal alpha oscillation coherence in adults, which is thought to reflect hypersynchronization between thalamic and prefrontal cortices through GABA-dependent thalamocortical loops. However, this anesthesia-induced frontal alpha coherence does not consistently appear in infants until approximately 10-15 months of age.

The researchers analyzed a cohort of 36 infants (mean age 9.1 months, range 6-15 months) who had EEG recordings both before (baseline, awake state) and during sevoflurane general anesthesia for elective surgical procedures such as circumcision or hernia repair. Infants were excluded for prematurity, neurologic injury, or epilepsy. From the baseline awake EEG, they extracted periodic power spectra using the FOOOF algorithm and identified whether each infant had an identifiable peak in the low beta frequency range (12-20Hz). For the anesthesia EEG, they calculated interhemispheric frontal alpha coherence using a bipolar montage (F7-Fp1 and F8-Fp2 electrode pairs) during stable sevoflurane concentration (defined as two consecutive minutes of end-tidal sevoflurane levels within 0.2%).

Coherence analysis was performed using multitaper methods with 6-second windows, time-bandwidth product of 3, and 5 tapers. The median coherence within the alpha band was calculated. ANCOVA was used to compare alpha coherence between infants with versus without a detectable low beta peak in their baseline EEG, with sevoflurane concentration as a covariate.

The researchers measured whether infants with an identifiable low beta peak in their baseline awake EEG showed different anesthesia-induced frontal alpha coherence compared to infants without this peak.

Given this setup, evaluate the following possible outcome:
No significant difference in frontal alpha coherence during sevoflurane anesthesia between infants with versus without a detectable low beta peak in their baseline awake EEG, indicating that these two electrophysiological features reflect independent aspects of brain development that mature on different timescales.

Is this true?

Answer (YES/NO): NO